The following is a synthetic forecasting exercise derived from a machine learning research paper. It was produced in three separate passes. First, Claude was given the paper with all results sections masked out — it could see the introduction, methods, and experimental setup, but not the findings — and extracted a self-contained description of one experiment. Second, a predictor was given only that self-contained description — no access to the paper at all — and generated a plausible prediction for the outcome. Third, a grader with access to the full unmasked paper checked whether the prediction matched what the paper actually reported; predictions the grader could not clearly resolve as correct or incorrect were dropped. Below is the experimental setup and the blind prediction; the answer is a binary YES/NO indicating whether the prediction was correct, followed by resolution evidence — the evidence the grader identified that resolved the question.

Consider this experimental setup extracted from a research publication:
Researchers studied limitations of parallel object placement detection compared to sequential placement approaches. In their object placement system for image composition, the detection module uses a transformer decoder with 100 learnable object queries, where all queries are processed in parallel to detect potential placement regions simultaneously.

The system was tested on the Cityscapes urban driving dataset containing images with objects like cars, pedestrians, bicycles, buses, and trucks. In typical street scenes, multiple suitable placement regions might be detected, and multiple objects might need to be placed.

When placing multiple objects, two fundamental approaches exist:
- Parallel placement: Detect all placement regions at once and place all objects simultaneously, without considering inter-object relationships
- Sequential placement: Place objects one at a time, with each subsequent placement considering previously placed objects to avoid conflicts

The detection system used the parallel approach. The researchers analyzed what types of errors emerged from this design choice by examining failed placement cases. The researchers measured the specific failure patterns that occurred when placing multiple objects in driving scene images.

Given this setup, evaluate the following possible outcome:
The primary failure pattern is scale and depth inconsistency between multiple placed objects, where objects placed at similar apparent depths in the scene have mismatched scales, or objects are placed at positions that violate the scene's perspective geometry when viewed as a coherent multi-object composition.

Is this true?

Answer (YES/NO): NO